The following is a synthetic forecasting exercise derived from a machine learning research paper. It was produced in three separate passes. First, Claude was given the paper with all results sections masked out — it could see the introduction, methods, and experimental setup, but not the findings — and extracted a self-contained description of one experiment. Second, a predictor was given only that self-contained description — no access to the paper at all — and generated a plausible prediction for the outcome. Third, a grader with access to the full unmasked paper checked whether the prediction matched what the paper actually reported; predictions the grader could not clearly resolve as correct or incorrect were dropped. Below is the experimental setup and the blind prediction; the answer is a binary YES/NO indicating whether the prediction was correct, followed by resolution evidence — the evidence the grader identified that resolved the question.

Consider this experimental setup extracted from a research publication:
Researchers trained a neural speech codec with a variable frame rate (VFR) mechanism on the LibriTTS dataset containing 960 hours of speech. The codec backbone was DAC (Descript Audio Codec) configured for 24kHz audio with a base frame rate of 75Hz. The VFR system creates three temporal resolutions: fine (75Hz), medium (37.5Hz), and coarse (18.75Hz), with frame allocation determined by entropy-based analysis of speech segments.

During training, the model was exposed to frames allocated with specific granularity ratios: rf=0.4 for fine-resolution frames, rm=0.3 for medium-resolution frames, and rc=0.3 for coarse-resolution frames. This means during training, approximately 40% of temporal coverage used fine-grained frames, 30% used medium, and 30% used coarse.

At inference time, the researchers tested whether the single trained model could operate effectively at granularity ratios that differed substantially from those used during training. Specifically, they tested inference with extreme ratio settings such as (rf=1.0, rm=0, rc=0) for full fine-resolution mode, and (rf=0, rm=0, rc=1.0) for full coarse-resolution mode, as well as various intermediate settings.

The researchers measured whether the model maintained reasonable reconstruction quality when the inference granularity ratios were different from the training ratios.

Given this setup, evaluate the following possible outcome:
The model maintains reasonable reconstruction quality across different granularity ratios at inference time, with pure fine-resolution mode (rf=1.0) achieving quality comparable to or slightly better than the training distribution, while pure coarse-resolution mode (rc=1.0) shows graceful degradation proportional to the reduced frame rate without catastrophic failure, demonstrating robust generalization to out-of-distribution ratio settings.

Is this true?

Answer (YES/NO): YES